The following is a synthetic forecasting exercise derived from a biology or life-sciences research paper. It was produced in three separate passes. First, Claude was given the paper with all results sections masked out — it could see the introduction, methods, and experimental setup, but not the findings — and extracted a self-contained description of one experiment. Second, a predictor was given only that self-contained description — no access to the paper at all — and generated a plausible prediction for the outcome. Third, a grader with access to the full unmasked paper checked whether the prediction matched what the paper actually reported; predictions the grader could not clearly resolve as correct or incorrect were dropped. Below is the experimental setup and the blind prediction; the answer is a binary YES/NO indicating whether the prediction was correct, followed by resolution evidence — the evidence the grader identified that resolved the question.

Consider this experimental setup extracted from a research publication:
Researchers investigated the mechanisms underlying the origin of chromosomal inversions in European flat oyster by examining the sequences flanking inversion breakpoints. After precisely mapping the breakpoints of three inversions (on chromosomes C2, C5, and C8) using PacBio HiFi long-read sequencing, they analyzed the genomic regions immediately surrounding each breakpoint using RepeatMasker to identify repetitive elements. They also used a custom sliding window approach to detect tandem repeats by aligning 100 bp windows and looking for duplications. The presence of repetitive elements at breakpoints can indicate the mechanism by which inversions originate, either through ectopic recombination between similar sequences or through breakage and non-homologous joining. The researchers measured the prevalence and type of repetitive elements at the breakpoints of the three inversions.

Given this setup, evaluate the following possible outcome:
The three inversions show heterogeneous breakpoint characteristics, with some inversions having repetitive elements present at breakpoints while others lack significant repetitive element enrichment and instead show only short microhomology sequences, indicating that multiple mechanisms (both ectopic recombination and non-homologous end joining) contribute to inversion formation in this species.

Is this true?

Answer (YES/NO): NO